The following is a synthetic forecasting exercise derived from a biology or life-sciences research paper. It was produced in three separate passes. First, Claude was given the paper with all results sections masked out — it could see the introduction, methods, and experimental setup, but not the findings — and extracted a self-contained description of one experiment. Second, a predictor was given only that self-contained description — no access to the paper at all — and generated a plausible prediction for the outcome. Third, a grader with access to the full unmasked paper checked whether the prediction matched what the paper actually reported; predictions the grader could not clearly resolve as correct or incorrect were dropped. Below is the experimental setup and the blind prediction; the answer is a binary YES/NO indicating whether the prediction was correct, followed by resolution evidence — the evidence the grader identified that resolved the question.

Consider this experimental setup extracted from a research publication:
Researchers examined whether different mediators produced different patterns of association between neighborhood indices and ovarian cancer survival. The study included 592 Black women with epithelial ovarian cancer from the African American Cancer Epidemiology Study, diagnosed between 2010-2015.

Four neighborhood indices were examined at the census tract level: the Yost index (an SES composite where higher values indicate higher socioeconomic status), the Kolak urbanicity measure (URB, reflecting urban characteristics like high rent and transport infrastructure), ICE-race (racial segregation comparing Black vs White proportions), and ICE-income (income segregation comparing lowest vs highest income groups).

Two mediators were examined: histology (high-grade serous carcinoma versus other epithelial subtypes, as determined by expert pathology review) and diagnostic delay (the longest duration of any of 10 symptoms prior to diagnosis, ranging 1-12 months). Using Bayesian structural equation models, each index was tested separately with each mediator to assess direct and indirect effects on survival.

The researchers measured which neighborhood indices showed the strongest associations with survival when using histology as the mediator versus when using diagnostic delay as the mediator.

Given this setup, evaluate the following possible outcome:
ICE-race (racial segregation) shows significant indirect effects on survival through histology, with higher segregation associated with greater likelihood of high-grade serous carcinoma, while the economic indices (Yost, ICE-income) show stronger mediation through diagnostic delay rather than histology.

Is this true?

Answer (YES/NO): NO